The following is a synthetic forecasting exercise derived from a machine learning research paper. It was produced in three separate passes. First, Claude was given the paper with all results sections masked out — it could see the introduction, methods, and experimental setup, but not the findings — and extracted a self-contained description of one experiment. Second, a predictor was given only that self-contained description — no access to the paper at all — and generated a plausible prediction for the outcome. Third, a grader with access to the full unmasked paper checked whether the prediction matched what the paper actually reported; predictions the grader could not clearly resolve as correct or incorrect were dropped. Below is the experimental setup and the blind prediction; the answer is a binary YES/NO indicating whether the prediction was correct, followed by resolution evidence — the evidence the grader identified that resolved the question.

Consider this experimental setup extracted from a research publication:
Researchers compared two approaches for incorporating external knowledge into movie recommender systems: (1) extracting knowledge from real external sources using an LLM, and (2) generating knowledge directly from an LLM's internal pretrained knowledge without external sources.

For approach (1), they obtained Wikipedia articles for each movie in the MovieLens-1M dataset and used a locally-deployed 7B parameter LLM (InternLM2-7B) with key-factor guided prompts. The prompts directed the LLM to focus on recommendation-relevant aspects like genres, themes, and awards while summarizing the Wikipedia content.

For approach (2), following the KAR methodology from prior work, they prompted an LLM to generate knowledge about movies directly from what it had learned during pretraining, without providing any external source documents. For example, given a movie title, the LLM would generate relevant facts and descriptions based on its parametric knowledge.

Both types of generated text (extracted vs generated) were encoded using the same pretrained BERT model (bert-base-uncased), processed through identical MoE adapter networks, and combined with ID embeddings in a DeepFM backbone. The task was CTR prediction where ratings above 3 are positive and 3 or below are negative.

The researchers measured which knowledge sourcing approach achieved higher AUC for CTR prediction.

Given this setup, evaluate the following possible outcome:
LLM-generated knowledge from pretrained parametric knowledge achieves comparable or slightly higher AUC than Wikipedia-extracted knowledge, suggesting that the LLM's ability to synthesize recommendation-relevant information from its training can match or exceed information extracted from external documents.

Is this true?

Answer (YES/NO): NO